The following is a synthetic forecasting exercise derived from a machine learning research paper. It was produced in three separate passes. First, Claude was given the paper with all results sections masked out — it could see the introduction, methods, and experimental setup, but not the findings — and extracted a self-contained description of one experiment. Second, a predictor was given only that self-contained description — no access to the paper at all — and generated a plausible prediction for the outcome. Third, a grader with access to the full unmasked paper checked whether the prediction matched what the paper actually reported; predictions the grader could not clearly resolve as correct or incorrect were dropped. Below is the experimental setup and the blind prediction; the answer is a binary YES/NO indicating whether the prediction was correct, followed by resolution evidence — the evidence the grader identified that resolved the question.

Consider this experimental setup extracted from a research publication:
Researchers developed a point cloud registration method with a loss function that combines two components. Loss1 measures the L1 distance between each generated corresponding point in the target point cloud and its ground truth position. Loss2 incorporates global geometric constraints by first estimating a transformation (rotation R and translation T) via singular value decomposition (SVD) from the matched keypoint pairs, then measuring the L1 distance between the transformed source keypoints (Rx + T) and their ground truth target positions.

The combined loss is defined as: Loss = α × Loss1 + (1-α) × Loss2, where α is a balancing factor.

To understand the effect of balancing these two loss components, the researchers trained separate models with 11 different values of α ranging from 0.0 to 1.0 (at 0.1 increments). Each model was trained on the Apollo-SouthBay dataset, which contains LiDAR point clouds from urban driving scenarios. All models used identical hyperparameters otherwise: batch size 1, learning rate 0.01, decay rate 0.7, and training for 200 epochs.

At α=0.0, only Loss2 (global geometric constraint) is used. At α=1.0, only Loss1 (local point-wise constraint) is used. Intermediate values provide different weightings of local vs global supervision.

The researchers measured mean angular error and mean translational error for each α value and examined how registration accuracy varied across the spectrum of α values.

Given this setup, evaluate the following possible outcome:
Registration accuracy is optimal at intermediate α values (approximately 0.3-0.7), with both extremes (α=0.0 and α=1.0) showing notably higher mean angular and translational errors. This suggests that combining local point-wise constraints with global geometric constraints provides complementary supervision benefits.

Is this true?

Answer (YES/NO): YES